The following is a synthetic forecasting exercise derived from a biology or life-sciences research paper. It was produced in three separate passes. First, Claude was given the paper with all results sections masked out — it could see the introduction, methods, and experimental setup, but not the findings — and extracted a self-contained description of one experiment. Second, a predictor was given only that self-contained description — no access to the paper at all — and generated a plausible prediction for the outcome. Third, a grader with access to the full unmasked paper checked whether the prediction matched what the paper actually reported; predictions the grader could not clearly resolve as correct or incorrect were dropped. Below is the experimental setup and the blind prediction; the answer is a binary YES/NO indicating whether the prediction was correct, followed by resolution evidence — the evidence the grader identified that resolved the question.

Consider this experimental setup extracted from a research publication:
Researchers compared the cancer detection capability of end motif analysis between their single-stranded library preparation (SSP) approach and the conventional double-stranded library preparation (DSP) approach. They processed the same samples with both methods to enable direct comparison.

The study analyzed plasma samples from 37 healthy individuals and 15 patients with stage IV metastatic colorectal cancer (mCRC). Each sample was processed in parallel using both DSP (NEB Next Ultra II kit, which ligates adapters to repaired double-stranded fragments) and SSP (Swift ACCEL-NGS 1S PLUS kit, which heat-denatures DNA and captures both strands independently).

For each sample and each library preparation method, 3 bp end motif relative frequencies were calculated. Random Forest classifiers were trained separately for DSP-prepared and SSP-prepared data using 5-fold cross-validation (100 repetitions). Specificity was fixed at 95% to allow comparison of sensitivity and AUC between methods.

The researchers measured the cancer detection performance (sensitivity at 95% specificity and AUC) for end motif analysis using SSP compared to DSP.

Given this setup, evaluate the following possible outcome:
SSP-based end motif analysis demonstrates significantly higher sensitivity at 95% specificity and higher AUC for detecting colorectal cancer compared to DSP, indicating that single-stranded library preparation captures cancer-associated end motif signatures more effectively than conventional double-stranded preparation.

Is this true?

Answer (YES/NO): YES